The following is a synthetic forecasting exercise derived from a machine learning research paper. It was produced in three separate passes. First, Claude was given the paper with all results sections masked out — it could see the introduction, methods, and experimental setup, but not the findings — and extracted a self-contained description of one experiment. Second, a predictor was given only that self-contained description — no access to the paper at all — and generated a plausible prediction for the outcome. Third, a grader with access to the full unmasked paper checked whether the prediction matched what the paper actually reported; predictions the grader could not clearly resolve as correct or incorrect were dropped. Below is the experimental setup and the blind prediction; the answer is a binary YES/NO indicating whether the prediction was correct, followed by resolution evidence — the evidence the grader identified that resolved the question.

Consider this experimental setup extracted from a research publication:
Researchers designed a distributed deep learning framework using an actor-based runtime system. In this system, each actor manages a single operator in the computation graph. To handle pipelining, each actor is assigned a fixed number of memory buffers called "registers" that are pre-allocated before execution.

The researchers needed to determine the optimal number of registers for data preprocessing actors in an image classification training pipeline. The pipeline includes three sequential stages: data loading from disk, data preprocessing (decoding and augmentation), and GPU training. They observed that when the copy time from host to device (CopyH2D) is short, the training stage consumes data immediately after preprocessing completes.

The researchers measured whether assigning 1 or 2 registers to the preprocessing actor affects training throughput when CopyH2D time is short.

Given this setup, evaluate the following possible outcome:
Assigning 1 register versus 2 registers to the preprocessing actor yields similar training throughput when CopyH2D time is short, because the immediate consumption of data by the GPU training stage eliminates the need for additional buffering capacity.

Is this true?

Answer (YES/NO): YES